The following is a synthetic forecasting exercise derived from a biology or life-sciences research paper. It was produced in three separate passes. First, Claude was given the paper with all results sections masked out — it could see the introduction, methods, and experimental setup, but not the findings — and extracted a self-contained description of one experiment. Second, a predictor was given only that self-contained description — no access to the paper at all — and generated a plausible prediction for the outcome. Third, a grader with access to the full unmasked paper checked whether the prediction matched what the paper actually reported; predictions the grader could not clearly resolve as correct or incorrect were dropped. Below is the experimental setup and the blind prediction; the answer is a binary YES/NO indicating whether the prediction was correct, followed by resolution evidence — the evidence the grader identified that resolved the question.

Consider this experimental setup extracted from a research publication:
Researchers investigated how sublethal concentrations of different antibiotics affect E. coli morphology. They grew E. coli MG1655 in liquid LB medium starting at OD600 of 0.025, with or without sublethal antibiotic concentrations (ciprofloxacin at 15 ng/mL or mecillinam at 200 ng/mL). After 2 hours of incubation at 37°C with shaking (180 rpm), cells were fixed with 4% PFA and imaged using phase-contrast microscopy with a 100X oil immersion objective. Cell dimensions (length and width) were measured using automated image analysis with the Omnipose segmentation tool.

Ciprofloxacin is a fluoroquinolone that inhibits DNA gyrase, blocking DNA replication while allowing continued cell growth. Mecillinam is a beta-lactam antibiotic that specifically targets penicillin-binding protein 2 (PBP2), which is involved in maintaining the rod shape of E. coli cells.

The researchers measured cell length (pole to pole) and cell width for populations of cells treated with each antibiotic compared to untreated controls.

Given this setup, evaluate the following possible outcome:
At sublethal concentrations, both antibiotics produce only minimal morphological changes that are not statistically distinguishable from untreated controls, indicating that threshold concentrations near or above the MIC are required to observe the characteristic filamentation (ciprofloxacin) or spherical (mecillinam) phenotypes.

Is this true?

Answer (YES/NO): NO